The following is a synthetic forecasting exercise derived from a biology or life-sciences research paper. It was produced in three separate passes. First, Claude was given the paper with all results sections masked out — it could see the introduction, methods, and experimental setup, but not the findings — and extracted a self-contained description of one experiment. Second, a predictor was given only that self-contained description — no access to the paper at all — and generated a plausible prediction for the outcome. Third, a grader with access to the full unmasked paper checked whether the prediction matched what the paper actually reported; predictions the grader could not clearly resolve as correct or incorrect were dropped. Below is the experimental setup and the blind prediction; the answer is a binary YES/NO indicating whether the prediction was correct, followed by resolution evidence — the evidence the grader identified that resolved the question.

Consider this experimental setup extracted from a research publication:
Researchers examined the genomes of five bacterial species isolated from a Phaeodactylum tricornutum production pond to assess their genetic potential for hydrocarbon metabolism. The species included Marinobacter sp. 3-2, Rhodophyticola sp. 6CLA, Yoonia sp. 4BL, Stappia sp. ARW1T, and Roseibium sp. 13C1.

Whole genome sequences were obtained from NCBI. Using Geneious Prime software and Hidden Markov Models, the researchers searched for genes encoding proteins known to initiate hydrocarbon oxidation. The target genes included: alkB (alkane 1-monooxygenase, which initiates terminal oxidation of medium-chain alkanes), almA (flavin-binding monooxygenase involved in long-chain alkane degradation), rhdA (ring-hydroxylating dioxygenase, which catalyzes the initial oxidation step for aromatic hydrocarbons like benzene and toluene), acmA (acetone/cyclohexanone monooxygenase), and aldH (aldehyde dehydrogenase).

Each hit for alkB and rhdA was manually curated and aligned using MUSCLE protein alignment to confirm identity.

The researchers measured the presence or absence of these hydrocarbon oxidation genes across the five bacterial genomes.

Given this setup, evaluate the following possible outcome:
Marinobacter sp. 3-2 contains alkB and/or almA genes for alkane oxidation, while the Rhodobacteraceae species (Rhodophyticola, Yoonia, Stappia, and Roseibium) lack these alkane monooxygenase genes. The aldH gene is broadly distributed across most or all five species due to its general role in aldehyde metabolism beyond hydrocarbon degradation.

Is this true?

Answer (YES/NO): NO